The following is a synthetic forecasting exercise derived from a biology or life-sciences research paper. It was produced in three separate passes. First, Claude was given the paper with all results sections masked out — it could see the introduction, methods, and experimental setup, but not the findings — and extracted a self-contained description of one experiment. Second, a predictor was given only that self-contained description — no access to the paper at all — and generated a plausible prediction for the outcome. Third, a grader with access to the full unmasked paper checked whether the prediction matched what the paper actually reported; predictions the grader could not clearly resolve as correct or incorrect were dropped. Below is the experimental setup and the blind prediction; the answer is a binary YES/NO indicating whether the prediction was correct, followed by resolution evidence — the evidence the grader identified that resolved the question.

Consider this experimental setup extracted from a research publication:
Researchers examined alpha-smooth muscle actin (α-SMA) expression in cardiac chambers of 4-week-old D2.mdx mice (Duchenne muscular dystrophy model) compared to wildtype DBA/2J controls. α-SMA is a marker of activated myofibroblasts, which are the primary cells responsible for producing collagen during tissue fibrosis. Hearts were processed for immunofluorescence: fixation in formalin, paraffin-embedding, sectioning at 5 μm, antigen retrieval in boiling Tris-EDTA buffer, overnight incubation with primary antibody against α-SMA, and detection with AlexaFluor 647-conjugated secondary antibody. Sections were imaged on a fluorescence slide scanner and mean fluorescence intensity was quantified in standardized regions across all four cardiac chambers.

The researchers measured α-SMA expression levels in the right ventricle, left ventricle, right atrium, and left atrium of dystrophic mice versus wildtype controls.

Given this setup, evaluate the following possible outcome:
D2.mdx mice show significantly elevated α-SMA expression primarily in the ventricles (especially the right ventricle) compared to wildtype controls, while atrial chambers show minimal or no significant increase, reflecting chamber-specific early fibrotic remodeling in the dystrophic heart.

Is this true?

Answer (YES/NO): NO